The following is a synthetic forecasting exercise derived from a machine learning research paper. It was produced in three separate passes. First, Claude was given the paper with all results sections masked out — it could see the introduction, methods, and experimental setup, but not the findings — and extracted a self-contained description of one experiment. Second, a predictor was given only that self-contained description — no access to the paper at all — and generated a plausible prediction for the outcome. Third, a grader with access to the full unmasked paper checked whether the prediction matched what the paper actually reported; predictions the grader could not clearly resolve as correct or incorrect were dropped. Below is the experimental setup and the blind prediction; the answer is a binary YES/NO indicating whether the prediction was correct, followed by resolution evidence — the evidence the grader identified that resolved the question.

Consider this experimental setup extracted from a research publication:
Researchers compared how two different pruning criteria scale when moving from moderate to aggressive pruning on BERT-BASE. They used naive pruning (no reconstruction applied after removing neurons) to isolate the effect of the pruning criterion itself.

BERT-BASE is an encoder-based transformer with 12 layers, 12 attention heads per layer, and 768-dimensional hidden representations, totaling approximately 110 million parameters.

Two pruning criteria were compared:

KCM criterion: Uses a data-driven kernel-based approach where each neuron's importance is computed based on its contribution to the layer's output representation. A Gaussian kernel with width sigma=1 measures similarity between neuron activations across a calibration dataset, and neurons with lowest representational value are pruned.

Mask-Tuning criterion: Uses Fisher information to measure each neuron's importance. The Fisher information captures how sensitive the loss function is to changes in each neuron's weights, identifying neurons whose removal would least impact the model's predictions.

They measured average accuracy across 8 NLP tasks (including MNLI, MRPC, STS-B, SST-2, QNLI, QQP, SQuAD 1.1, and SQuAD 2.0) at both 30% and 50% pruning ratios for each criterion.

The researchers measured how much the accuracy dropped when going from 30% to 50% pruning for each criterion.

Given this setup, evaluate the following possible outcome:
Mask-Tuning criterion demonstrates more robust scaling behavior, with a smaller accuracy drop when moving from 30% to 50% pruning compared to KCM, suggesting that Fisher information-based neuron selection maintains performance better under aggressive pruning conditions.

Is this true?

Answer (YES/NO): YES